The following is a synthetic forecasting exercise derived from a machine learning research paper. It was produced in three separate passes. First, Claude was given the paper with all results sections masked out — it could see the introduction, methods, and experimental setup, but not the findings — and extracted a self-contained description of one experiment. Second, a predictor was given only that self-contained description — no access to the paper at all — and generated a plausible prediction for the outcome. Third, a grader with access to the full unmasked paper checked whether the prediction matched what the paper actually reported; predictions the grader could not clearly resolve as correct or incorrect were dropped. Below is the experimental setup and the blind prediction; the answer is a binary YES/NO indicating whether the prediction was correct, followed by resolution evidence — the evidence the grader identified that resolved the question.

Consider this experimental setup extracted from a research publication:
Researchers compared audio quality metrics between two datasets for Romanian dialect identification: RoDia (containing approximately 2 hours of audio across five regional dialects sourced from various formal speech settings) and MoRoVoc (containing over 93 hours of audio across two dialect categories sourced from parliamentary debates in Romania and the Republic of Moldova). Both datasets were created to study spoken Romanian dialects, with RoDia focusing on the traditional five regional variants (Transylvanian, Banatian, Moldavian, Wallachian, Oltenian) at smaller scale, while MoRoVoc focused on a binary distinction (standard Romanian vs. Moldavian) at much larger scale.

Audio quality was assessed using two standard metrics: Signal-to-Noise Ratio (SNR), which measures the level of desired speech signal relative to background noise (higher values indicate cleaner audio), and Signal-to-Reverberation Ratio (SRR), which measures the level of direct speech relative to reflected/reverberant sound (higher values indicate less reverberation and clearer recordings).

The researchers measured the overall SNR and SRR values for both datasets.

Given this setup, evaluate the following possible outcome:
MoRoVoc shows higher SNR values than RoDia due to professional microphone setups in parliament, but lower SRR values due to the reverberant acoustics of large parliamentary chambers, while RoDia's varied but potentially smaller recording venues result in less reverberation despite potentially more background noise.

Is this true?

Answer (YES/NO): NO